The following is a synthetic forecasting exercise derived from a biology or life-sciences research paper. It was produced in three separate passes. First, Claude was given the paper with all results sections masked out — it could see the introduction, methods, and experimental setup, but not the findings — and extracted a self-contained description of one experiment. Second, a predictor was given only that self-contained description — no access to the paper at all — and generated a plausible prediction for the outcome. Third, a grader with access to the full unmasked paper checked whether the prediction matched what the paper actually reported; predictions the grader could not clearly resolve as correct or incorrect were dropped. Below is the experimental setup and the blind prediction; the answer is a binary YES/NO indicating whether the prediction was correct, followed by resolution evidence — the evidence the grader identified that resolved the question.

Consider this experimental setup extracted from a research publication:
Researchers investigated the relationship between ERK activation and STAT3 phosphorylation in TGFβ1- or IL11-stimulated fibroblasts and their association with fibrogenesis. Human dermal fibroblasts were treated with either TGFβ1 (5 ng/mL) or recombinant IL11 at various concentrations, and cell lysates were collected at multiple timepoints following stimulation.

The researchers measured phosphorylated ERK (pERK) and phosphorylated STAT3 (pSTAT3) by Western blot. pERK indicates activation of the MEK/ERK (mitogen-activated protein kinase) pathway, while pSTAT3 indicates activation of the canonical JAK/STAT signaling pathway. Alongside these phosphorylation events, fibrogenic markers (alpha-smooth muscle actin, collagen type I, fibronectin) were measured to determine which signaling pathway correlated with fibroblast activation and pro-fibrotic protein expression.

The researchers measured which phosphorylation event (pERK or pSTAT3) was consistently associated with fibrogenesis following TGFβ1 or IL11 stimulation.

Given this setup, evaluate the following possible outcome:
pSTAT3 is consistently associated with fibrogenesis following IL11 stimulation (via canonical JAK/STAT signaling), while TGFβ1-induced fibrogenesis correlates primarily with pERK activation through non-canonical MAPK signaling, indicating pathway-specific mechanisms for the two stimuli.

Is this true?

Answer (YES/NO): NO